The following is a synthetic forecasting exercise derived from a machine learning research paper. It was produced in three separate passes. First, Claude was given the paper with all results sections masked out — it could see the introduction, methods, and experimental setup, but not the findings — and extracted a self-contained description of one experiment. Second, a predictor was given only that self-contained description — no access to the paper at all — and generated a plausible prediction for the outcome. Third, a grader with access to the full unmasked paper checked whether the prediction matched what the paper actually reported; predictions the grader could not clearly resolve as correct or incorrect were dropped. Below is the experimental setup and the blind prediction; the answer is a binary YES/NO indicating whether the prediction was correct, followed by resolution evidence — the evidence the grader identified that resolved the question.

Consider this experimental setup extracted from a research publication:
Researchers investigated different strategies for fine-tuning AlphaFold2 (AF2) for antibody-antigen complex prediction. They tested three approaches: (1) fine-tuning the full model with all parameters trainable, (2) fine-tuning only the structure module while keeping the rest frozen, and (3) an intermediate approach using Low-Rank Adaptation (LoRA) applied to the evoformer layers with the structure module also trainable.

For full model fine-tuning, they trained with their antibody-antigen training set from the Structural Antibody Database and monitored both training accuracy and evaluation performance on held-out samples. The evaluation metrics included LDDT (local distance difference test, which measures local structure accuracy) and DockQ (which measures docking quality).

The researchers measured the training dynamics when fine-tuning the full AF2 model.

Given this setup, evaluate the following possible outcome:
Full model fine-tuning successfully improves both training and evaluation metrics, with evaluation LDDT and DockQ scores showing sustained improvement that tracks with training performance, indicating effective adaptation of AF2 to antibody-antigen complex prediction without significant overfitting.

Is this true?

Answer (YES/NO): NO